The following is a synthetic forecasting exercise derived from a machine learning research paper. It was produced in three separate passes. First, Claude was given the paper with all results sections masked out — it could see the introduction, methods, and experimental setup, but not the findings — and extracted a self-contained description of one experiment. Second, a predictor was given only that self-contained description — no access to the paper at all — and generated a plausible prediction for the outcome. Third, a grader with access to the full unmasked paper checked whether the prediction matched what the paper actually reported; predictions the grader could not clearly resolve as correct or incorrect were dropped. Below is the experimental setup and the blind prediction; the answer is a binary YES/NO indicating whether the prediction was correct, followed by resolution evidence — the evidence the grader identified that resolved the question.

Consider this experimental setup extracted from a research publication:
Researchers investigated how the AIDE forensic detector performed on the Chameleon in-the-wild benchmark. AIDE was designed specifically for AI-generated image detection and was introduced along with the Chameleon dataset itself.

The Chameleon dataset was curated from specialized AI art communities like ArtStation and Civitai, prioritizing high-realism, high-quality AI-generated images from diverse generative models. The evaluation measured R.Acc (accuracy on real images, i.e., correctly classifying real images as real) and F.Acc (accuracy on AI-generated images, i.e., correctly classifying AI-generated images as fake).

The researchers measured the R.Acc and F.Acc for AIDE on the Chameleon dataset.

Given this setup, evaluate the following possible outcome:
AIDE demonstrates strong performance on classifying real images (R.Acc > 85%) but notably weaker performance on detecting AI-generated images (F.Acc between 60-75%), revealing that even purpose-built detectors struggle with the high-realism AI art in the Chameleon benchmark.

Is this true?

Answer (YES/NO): NO